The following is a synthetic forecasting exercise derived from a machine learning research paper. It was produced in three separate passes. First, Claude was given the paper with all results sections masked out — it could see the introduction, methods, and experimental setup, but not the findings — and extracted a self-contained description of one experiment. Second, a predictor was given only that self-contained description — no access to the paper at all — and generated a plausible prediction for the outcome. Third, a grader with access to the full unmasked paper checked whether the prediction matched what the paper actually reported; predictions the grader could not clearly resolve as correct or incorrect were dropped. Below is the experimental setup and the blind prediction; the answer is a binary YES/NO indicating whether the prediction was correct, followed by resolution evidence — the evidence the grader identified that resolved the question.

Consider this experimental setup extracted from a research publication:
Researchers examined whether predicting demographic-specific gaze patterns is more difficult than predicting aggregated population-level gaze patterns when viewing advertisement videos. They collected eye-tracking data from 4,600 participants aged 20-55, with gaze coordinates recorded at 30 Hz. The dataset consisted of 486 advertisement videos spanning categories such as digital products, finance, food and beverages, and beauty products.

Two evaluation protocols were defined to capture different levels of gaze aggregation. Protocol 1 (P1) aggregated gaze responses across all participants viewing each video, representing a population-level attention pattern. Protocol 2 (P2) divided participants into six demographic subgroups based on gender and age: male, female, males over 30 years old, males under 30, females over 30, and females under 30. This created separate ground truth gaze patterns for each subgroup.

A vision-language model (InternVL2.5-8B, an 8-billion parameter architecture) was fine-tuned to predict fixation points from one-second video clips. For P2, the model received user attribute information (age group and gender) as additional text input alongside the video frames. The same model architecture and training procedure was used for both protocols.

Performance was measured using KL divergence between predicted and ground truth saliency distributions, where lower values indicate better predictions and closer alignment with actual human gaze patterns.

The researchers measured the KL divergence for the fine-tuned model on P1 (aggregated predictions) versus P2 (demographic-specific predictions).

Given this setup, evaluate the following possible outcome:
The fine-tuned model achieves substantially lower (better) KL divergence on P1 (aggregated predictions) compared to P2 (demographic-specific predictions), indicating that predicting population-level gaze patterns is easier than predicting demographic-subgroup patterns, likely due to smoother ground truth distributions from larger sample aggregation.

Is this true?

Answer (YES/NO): YES